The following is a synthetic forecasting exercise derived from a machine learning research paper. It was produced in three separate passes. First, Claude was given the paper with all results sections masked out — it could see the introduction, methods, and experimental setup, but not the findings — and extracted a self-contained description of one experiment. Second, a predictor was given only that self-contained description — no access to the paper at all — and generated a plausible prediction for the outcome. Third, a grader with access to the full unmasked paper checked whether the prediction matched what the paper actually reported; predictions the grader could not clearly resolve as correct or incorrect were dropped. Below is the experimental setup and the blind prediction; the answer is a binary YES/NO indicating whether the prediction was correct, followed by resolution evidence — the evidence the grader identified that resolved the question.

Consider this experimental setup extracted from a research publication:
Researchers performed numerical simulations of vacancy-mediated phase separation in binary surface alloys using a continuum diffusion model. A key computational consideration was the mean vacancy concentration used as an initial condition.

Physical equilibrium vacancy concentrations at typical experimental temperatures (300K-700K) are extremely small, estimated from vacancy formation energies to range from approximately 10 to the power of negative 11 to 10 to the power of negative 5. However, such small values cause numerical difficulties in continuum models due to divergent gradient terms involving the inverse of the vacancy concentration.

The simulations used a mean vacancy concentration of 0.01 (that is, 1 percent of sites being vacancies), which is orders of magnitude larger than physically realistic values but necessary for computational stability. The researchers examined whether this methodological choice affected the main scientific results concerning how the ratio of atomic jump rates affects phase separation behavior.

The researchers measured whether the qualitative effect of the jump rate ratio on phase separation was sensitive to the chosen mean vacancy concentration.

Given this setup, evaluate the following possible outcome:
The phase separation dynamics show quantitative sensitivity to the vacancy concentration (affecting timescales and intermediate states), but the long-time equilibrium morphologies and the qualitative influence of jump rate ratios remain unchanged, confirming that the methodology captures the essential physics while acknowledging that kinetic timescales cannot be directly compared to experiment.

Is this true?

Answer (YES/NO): NO